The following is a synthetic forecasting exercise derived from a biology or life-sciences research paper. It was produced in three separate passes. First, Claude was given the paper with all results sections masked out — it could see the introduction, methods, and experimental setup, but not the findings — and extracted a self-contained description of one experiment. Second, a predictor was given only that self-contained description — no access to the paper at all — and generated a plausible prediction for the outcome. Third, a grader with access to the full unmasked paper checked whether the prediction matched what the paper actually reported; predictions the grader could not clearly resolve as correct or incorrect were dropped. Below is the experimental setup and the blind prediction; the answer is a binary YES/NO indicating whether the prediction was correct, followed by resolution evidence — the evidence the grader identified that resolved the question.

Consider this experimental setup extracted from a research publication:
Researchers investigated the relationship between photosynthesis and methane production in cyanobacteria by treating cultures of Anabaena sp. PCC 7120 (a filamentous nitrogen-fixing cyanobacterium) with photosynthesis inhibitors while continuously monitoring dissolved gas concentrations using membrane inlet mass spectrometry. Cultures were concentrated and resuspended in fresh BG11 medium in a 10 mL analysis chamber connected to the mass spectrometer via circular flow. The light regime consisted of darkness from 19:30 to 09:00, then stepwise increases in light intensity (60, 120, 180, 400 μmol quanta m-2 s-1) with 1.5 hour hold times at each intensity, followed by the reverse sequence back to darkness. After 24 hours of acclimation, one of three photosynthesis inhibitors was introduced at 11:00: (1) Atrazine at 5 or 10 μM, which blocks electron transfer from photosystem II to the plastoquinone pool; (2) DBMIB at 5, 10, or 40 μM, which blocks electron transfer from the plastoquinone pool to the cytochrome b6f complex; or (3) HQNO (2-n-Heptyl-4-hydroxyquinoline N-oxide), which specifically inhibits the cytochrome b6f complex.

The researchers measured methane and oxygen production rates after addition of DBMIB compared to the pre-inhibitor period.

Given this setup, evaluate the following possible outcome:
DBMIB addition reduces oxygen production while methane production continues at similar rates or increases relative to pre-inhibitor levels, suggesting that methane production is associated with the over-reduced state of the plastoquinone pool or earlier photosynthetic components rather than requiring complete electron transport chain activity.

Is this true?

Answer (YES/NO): NO